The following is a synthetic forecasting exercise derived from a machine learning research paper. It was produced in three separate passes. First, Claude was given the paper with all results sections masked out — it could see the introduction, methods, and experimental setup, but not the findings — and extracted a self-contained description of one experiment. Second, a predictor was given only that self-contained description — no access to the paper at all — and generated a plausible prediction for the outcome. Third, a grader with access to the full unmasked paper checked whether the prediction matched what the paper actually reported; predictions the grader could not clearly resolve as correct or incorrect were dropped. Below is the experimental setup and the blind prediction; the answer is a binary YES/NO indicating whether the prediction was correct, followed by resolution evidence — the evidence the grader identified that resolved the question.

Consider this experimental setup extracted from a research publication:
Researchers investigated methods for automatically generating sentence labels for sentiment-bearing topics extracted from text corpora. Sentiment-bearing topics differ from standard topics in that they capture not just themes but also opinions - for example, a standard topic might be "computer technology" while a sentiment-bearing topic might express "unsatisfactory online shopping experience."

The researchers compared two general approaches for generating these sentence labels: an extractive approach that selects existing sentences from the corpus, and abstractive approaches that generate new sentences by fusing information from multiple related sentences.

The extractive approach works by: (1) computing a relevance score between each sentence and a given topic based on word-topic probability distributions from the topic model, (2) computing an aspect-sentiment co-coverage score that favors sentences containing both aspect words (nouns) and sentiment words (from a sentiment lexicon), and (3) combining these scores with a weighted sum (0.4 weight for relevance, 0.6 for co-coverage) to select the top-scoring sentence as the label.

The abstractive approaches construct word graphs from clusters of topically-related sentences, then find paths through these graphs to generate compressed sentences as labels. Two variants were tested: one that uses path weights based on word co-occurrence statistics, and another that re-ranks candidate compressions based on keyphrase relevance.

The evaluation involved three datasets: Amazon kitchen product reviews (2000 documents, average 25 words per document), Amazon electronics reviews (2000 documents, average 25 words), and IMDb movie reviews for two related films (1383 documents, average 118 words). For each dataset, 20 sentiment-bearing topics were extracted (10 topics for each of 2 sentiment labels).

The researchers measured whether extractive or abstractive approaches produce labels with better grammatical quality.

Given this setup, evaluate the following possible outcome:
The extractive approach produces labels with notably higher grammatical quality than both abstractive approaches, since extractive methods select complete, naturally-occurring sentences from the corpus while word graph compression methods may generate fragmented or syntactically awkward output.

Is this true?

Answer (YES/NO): YES